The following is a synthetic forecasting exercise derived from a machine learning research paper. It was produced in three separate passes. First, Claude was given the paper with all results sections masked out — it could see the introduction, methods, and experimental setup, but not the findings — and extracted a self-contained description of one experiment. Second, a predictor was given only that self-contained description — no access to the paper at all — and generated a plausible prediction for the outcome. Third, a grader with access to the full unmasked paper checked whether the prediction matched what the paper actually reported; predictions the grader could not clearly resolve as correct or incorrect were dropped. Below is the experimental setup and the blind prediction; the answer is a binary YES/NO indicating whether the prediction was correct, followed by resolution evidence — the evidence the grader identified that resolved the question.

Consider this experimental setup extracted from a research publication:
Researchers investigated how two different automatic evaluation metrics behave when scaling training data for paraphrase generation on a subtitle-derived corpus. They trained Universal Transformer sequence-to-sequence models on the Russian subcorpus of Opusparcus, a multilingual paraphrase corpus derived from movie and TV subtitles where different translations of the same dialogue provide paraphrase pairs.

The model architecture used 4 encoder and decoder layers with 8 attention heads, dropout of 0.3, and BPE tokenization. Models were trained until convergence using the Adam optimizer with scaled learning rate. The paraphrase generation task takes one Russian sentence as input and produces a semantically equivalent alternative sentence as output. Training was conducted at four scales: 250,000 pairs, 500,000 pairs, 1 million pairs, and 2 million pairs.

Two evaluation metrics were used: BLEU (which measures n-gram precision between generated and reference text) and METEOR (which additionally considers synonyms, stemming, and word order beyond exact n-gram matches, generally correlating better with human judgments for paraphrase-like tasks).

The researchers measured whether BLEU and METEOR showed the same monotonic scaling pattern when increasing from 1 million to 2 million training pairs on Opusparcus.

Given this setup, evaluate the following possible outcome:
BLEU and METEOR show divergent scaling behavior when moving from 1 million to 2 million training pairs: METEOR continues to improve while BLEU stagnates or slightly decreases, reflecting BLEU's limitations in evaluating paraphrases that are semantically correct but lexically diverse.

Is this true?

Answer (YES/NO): YES